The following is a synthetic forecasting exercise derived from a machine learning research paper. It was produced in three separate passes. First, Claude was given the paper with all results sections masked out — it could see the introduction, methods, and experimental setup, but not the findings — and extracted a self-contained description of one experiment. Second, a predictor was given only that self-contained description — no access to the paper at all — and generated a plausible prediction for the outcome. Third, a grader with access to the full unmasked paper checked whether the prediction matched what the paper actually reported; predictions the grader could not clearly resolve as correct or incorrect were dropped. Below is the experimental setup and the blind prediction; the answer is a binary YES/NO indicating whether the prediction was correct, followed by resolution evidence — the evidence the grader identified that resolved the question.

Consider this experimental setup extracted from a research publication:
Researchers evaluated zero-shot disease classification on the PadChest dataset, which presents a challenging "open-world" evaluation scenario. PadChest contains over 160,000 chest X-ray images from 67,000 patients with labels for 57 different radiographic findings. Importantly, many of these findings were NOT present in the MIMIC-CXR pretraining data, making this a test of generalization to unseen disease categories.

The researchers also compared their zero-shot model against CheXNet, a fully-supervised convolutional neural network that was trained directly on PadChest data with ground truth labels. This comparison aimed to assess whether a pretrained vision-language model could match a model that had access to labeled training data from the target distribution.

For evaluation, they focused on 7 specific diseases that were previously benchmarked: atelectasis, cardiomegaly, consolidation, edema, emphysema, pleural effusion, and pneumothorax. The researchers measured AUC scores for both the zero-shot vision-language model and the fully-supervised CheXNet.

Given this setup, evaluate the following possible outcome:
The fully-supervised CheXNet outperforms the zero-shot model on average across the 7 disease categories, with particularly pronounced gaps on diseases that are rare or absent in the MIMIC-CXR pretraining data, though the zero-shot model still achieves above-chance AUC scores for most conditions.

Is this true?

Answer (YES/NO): NO